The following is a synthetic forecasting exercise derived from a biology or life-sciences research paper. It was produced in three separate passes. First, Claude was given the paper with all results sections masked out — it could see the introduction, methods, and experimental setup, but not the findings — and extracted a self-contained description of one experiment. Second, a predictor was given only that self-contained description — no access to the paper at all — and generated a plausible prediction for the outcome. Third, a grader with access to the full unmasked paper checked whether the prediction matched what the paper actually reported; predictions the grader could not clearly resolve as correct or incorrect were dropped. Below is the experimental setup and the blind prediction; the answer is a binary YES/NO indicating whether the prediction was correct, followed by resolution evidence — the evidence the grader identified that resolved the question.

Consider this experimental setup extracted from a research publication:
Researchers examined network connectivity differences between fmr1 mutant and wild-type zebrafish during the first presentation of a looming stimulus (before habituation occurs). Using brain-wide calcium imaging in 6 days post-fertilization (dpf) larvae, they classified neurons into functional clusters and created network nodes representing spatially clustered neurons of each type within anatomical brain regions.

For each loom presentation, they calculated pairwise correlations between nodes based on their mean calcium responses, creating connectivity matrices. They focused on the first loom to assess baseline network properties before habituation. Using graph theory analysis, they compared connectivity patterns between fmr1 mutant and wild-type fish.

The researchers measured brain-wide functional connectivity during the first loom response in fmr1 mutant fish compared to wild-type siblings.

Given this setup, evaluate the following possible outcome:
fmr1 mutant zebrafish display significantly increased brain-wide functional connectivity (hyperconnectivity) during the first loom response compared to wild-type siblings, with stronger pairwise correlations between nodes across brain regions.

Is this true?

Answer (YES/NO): NO